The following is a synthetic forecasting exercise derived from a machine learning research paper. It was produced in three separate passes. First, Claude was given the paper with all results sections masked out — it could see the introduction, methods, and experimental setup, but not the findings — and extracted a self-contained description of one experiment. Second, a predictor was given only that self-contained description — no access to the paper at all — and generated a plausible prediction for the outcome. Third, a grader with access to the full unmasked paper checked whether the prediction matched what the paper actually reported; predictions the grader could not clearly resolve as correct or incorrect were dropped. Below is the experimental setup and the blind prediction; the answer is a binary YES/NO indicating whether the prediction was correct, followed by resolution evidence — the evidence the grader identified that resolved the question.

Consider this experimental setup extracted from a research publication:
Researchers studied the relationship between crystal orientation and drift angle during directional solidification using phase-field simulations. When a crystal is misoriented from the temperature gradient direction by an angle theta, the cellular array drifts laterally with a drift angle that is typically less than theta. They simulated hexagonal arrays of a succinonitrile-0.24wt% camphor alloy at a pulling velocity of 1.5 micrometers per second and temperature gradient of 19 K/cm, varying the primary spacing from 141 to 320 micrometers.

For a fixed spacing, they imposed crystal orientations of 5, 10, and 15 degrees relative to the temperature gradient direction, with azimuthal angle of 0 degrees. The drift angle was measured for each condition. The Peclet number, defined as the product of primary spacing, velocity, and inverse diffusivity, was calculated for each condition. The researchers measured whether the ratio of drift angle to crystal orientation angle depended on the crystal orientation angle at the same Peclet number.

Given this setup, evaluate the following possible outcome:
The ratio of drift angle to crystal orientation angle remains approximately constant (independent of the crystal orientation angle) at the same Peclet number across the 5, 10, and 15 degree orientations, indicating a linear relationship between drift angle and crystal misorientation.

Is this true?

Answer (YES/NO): YES